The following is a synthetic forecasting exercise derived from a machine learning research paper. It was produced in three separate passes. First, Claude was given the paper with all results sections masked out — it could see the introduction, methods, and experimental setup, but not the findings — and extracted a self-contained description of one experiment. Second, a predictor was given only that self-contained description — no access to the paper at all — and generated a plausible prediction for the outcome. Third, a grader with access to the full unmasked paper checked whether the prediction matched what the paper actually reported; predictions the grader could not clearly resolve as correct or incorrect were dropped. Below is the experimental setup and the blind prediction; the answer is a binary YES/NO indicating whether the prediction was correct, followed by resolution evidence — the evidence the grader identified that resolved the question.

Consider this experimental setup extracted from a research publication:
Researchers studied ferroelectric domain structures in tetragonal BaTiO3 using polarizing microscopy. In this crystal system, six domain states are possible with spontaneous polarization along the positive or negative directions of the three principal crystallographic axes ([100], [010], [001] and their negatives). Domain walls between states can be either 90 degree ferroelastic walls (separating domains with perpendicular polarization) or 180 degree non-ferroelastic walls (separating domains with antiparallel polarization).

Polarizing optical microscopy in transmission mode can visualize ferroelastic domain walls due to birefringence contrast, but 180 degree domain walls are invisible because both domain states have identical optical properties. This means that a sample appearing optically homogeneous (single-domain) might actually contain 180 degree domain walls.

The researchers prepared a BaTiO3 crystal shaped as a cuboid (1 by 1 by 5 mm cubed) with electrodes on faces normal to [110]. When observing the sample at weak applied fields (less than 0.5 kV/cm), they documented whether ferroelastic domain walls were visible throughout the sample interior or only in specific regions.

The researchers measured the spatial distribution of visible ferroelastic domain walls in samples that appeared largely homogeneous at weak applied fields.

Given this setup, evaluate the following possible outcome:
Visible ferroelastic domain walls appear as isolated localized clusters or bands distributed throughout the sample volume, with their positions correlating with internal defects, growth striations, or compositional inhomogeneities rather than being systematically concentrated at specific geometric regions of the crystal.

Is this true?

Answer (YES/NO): NO